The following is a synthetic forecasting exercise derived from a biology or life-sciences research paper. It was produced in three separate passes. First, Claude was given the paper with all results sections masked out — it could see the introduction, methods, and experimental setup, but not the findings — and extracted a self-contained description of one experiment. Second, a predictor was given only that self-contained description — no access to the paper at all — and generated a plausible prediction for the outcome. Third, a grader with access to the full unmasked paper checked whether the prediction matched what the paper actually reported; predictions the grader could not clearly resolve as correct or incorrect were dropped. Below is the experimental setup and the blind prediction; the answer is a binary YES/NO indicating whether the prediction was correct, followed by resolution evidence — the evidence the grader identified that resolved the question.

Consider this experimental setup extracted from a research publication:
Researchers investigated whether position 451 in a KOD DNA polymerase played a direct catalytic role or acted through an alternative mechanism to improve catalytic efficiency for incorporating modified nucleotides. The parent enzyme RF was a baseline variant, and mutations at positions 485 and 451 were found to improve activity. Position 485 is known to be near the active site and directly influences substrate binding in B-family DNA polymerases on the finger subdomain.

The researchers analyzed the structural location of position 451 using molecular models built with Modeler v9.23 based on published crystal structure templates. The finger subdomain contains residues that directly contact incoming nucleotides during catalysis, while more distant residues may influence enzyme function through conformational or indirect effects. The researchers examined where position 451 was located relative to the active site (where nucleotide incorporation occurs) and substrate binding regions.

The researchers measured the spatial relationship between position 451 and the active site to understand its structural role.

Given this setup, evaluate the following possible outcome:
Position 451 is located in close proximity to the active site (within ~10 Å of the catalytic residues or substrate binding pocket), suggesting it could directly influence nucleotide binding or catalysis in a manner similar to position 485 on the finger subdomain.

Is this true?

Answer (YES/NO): NO